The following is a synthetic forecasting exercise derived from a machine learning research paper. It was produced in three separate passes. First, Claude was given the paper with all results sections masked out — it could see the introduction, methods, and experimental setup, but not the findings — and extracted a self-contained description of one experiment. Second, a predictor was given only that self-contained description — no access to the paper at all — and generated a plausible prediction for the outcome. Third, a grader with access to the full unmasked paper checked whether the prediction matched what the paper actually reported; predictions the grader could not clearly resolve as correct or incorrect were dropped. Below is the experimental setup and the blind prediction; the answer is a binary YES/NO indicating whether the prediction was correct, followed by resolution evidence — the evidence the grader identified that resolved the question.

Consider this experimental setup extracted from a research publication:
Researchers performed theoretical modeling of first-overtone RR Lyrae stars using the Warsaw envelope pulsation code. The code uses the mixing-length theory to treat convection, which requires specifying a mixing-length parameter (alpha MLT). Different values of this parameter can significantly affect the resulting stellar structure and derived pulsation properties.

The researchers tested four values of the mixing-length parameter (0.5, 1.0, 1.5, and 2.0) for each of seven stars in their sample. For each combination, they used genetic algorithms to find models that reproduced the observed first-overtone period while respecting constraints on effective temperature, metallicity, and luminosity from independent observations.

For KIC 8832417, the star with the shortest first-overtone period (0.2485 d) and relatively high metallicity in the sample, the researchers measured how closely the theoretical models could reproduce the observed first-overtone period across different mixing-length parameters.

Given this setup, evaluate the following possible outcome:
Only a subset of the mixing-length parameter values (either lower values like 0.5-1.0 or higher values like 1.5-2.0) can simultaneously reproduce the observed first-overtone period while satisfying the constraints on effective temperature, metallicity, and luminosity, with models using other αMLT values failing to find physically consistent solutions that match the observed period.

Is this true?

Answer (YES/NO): NO